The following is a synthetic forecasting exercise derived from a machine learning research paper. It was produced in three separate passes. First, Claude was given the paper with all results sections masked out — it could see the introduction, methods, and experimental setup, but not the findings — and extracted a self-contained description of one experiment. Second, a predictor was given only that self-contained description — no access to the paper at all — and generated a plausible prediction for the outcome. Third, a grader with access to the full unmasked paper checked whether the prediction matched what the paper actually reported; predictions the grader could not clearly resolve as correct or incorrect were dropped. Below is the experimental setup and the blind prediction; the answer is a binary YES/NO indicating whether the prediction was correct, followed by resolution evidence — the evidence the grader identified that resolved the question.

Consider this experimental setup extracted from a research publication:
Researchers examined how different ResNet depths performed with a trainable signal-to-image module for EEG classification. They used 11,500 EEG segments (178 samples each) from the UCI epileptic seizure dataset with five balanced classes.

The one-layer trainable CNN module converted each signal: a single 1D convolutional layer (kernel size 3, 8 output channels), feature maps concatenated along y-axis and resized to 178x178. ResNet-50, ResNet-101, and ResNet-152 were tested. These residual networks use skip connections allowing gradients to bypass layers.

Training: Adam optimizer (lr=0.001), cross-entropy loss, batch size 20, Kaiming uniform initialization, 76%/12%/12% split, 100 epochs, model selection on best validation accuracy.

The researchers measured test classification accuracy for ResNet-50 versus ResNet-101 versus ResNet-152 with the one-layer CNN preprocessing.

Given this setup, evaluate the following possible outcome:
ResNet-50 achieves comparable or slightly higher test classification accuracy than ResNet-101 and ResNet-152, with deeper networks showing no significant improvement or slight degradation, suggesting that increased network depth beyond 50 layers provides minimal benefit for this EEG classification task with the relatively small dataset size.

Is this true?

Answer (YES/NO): NO